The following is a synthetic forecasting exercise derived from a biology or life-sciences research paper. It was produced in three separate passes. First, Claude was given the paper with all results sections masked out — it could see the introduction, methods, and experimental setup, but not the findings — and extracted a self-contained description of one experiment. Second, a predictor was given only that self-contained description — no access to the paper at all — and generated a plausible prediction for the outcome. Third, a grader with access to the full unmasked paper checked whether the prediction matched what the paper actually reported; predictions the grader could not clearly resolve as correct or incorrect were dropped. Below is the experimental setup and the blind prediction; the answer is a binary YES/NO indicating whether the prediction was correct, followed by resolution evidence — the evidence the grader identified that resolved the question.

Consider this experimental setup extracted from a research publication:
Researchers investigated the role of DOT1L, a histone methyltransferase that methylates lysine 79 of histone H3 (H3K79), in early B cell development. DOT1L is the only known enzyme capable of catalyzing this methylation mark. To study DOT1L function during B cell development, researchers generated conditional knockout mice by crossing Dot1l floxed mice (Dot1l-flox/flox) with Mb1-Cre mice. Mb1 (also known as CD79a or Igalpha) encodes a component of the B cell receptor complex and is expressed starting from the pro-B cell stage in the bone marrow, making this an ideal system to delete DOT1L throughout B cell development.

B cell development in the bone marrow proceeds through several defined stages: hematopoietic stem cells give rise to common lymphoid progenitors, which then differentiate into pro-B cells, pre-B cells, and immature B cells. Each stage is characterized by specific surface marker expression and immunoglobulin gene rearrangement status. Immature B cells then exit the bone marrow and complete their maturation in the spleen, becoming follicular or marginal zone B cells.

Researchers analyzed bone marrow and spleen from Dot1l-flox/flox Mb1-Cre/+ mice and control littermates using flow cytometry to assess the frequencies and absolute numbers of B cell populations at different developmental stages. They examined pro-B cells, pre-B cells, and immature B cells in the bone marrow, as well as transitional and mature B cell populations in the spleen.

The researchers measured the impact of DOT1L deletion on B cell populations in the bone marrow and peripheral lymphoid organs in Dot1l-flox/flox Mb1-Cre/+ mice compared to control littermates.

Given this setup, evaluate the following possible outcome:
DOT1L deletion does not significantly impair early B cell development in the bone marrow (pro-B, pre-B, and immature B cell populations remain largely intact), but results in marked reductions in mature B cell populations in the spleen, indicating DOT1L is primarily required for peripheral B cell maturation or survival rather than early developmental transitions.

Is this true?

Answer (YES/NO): NO